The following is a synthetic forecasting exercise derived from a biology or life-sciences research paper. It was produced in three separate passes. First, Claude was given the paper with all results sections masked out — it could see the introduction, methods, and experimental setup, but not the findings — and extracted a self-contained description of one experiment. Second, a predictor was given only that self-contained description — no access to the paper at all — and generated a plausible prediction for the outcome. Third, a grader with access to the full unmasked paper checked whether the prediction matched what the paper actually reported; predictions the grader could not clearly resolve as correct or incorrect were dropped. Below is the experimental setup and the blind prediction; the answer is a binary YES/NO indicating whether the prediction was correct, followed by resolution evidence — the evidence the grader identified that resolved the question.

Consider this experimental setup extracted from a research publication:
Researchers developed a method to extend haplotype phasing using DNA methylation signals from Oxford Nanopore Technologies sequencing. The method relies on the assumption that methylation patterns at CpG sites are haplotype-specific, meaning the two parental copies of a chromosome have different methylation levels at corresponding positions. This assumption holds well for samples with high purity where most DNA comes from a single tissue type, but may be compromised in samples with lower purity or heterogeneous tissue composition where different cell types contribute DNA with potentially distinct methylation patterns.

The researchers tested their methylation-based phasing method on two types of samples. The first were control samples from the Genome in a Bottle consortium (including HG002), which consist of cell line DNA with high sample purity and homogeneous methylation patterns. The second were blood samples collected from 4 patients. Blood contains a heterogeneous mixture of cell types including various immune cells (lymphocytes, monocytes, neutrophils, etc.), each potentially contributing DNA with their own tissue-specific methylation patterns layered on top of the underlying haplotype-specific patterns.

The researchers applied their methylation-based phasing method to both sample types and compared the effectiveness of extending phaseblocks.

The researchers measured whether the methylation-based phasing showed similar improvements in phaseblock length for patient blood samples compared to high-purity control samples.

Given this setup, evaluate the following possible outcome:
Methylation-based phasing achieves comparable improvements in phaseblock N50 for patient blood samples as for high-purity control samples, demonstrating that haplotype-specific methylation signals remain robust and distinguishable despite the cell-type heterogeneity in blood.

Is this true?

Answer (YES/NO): NO